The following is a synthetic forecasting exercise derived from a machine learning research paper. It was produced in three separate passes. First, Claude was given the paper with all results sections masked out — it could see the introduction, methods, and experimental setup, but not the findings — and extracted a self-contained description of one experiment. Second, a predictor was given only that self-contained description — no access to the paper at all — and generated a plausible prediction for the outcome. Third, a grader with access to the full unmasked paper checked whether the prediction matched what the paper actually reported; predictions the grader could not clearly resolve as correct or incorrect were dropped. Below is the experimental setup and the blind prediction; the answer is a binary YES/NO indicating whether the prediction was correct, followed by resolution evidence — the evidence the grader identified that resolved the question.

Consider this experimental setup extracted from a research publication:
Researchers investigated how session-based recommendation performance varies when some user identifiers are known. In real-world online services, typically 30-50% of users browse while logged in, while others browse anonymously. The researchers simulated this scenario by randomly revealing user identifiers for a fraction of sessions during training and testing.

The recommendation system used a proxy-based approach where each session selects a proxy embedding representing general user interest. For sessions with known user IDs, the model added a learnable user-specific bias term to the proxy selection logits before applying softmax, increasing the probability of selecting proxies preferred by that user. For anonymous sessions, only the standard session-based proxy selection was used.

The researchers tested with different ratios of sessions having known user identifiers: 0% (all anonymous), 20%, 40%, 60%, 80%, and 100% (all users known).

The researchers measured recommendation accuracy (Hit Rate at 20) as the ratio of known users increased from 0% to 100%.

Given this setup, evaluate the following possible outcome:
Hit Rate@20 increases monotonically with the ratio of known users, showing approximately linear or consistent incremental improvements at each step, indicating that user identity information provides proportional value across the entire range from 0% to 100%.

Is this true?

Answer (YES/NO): NO